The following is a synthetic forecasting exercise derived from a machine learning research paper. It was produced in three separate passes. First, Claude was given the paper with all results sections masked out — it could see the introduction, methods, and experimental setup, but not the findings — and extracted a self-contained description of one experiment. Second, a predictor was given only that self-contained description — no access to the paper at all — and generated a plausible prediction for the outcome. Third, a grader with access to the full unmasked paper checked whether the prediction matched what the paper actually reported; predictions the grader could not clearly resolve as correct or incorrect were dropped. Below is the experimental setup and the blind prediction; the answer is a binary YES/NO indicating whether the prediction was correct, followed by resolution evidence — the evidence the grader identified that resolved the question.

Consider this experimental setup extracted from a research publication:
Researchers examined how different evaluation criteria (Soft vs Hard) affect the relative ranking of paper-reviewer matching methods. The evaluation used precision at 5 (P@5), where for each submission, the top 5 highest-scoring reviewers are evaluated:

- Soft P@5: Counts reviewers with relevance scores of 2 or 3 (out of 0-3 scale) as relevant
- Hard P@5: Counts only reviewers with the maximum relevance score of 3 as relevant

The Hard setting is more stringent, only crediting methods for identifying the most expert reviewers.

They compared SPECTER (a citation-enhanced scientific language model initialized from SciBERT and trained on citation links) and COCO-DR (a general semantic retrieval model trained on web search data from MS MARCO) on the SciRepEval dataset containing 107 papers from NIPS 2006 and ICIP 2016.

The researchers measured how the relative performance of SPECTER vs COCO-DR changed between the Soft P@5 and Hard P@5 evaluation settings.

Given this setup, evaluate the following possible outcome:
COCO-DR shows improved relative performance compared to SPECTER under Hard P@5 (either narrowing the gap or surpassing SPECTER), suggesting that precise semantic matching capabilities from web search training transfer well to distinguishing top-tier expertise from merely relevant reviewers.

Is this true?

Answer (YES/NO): NO